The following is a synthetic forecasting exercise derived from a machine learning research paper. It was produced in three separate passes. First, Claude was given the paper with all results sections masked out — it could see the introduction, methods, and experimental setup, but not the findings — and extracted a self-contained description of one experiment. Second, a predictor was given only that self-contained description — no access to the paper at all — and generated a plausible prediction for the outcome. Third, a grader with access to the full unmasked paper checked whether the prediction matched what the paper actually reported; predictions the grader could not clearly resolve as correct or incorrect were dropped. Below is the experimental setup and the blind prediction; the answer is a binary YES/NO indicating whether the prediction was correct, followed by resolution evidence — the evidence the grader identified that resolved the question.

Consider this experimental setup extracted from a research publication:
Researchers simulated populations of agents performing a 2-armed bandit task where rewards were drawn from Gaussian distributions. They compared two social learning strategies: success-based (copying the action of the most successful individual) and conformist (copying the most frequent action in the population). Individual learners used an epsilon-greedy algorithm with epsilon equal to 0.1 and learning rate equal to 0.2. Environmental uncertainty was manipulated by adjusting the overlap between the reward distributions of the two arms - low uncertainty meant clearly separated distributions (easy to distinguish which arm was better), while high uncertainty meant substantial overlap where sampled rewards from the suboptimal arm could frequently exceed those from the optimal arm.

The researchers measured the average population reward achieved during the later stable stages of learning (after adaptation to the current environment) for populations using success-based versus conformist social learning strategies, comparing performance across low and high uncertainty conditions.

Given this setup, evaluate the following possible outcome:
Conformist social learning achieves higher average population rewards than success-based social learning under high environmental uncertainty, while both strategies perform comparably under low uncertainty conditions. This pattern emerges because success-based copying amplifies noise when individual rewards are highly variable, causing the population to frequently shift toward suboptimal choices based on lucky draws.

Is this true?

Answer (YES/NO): YES